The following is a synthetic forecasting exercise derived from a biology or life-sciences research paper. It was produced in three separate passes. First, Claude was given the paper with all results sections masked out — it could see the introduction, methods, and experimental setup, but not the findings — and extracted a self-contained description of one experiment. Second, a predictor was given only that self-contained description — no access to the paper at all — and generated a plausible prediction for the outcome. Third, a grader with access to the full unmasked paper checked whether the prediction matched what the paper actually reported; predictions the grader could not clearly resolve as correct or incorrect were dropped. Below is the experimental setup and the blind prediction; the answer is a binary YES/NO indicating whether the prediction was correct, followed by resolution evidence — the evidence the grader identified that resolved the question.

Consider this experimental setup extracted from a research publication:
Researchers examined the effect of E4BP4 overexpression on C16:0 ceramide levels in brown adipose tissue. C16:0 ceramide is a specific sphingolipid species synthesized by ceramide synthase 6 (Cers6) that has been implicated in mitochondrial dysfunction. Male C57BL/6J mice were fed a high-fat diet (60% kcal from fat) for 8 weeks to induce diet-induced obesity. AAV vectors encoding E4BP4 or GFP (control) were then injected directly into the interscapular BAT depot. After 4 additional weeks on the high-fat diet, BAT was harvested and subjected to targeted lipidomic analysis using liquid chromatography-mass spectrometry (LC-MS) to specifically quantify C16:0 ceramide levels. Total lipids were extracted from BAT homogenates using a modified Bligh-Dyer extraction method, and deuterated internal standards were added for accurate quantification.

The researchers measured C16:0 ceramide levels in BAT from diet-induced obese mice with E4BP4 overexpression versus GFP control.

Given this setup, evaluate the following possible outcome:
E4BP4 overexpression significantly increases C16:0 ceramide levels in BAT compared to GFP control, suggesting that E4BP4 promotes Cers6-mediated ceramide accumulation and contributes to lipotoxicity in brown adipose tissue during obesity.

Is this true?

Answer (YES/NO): NO